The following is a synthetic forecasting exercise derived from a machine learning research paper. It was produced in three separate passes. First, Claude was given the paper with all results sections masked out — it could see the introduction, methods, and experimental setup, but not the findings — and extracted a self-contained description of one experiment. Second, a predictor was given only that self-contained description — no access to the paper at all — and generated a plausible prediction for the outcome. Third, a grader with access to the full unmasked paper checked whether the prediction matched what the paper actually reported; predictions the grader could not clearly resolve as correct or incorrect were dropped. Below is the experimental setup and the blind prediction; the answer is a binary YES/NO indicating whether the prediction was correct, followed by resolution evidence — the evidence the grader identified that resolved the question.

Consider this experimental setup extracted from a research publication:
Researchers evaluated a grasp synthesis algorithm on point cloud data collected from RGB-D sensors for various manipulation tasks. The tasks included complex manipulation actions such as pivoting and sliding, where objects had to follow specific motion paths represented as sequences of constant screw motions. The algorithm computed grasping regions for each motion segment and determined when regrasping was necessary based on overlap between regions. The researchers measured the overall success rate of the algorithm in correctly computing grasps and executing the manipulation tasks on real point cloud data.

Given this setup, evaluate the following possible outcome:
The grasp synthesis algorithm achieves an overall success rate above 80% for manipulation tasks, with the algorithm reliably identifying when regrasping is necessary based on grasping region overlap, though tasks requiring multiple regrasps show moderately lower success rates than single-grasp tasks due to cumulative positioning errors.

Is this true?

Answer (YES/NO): NO